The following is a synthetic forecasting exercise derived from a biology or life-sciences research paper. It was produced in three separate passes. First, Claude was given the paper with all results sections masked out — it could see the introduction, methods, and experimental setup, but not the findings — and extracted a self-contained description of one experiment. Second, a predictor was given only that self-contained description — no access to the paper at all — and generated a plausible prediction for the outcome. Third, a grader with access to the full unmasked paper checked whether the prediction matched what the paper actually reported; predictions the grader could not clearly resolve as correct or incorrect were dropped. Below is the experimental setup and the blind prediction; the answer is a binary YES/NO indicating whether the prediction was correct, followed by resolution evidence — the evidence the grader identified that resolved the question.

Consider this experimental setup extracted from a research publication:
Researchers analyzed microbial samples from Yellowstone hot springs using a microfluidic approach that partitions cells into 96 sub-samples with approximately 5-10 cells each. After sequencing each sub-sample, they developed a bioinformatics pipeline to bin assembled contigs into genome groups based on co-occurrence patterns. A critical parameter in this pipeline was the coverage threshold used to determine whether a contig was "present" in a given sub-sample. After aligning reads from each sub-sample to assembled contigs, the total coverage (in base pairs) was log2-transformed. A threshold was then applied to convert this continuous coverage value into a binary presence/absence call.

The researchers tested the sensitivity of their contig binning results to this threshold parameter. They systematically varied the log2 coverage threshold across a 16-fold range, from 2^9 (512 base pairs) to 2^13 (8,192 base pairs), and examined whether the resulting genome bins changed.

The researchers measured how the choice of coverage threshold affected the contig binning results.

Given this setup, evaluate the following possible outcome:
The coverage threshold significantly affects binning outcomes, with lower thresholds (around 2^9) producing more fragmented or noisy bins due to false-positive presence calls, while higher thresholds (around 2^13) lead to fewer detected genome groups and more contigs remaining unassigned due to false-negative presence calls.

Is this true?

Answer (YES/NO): NO